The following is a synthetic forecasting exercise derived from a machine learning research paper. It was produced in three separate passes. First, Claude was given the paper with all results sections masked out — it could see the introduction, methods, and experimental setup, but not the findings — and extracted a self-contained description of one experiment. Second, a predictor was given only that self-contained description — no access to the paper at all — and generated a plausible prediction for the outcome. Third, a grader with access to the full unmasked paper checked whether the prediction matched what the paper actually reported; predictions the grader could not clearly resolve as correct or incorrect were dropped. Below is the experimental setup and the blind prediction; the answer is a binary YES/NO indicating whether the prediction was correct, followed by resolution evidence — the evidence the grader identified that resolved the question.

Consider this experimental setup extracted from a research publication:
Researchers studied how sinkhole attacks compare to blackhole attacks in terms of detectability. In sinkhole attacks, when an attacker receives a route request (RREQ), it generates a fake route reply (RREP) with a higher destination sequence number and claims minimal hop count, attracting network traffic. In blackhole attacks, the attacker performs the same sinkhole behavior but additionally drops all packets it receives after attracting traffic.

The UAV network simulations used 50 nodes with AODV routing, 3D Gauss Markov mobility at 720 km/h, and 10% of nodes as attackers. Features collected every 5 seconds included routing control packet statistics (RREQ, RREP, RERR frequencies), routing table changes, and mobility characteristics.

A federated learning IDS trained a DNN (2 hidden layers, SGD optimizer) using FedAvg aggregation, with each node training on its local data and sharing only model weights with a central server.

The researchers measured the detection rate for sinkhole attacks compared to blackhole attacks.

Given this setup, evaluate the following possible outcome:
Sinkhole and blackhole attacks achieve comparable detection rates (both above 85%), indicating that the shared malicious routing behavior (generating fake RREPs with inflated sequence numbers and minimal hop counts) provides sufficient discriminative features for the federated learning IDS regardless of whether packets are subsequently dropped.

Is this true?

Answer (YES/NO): NO